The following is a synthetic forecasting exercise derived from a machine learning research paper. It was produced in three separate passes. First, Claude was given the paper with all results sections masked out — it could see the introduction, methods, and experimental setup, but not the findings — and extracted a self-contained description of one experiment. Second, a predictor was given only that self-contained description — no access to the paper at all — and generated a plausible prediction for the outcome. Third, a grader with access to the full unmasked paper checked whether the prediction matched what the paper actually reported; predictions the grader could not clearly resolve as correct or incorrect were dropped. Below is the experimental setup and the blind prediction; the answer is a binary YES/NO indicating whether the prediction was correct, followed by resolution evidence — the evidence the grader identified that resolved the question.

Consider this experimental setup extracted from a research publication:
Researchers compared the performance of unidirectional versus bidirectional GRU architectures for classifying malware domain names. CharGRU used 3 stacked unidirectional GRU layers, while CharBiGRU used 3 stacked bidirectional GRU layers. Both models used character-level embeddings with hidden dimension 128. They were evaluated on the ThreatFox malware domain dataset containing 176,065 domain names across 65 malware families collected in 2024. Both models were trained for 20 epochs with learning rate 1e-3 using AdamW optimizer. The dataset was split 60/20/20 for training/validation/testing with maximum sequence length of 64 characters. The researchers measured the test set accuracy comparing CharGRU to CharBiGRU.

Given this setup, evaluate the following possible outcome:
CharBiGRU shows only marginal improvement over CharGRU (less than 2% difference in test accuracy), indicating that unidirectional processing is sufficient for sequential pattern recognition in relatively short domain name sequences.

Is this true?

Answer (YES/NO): YES